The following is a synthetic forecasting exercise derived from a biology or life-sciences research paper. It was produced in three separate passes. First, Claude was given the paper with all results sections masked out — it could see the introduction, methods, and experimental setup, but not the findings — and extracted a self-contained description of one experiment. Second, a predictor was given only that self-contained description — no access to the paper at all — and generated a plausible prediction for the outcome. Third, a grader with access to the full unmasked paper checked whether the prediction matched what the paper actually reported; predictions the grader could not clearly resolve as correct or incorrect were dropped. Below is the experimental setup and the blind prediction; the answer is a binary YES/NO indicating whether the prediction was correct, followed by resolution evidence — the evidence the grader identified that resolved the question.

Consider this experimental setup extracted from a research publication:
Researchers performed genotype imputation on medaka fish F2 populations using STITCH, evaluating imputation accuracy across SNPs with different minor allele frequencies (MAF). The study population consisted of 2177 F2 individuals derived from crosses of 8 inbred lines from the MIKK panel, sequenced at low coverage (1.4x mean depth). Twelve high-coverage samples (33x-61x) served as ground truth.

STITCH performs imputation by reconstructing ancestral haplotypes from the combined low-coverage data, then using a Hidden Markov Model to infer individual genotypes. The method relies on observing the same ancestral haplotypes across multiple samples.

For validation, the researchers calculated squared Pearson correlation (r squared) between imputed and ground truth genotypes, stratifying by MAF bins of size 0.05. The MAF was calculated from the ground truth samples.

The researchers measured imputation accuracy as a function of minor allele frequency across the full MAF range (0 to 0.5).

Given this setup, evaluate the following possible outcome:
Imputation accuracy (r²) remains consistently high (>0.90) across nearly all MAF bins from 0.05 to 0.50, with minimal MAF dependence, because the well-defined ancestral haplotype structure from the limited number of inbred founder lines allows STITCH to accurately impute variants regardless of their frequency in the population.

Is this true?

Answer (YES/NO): YES